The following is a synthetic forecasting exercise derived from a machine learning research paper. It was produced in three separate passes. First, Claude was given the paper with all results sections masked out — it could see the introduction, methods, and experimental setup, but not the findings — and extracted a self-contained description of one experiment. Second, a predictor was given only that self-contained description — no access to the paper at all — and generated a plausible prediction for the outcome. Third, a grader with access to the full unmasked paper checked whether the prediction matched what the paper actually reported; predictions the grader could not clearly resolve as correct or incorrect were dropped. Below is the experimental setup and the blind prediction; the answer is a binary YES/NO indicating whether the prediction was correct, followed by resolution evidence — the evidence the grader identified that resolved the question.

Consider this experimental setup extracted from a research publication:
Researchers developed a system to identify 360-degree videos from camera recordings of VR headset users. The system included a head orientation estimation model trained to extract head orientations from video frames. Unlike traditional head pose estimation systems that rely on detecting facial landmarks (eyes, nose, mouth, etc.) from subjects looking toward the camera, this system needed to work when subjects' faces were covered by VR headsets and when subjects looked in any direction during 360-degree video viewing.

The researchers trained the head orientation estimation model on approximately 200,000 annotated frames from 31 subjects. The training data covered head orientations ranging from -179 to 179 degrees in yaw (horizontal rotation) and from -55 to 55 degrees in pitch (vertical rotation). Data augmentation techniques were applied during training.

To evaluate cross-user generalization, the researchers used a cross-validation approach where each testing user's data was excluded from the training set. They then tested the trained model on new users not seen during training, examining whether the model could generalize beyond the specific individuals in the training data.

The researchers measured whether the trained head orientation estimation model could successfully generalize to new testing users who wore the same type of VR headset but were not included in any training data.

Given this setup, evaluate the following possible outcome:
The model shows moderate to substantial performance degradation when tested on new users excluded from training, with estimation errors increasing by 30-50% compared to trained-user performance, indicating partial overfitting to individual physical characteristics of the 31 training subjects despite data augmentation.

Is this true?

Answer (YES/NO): NO